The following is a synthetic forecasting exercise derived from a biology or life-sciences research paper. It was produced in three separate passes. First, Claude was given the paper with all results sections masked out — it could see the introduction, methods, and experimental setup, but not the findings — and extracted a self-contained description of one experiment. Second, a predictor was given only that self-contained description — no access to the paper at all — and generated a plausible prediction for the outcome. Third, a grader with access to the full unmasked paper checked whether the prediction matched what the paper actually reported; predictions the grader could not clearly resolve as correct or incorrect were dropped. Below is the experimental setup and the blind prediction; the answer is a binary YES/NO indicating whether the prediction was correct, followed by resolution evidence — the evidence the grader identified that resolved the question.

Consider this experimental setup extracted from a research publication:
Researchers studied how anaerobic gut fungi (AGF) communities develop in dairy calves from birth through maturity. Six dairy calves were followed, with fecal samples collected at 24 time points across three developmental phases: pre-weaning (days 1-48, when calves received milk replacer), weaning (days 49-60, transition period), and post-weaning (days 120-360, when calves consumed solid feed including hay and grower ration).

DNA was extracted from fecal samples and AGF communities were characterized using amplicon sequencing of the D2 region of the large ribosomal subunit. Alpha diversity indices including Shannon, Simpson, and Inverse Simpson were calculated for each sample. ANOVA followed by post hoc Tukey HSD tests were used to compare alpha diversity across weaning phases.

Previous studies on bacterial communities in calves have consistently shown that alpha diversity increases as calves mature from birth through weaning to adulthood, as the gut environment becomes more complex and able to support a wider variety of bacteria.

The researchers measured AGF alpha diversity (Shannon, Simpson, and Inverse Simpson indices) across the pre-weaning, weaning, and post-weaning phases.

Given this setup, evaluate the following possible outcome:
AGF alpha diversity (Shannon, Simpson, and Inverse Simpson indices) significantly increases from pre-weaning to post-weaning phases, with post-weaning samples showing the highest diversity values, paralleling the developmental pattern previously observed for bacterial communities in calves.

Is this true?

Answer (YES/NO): NO